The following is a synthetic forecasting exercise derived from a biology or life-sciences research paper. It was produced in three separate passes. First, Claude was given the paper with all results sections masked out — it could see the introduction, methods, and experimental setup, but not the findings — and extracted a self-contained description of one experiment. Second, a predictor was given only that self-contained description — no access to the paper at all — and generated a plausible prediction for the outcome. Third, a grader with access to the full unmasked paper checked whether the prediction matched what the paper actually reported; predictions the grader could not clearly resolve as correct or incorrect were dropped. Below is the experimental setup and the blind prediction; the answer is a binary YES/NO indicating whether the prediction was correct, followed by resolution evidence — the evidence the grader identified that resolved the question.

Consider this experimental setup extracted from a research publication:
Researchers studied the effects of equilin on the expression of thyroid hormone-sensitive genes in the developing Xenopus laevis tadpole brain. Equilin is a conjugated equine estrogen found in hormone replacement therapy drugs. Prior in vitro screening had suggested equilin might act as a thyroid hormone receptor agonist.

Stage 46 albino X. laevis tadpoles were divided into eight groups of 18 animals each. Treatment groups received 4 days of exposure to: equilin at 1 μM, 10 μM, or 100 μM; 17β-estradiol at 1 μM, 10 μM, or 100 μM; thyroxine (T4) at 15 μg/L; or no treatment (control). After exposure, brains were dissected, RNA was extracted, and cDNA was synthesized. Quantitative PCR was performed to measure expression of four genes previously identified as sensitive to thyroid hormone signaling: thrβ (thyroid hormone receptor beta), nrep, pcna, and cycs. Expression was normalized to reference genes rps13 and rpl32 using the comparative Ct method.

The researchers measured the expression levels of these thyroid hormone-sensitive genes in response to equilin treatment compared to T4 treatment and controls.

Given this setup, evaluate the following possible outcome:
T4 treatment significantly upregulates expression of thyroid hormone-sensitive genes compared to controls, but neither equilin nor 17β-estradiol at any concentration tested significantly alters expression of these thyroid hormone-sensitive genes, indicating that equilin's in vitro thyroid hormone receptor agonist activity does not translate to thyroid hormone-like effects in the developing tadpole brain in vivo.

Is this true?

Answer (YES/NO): YES